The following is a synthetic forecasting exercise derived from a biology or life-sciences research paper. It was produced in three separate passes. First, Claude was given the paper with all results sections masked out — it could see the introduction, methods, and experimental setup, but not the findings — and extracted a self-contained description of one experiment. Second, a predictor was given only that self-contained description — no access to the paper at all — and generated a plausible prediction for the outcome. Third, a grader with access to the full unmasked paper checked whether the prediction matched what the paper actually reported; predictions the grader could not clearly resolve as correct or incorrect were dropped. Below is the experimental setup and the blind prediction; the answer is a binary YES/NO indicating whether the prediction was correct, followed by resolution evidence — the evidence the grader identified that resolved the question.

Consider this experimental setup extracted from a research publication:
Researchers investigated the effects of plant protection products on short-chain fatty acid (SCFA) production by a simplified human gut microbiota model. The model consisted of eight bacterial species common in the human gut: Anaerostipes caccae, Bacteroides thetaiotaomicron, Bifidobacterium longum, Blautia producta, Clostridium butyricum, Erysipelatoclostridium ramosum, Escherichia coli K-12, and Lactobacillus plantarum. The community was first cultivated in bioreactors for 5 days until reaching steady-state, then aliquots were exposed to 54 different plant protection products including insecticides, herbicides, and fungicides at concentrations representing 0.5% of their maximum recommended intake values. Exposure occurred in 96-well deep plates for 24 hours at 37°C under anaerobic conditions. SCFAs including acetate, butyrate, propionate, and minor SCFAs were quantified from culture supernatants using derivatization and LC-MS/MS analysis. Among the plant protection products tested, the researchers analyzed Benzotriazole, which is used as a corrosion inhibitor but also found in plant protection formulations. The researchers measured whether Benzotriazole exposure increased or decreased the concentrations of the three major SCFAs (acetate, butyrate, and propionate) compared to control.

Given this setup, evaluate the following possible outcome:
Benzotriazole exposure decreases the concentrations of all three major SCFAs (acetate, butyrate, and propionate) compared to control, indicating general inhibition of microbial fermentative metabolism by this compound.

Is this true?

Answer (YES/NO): NO